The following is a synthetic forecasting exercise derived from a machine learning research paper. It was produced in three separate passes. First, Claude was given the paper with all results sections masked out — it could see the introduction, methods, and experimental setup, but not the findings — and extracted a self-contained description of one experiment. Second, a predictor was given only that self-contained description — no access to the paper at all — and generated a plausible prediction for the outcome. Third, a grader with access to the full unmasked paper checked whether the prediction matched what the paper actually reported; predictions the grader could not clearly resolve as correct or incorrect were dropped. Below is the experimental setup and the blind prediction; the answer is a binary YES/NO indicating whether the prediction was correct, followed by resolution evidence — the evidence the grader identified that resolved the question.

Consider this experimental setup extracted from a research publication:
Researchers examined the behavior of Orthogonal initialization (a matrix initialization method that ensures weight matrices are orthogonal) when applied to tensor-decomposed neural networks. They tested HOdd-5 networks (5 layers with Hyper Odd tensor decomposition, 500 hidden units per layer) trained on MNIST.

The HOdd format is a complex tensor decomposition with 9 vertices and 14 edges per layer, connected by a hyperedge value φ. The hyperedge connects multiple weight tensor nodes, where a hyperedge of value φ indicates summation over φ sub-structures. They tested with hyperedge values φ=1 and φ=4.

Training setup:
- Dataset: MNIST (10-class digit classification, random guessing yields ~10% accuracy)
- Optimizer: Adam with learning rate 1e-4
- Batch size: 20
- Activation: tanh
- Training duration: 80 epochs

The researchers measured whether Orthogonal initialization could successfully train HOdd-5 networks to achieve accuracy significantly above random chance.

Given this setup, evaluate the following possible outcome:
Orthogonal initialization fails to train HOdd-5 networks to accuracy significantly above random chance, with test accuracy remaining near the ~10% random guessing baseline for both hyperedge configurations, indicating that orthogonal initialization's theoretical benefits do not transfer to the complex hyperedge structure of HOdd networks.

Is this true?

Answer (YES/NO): YES